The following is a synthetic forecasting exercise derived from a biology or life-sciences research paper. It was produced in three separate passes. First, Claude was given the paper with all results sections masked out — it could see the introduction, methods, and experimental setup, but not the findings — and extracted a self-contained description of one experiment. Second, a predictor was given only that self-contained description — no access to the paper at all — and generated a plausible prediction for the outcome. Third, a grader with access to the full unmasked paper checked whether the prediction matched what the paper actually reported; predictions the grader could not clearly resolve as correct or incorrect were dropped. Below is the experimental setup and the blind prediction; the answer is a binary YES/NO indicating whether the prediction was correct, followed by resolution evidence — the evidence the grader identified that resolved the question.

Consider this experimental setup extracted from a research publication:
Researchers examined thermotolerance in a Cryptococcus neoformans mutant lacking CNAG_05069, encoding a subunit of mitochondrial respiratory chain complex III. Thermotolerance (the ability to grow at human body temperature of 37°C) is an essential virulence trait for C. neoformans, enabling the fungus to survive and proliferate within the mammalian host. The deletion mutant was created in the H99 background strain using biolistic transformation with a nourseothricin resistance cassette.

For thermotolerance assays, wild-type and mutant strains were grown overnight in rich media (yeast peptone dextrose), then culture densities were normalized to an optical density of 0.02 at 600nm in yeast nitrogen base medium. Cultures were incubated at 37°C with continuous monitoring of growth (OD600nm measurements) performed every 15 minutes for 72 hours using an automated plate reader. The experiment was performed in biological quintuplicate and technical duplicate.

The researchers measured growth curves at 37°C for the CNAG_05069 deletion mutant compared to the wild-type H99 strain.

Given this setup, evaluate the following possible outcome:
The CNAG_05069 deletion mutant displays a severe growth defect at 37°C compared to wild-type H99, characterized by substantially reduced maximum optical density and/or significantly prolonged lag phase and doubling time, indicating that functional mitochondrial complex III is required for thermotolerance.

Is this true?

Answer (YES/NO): NO